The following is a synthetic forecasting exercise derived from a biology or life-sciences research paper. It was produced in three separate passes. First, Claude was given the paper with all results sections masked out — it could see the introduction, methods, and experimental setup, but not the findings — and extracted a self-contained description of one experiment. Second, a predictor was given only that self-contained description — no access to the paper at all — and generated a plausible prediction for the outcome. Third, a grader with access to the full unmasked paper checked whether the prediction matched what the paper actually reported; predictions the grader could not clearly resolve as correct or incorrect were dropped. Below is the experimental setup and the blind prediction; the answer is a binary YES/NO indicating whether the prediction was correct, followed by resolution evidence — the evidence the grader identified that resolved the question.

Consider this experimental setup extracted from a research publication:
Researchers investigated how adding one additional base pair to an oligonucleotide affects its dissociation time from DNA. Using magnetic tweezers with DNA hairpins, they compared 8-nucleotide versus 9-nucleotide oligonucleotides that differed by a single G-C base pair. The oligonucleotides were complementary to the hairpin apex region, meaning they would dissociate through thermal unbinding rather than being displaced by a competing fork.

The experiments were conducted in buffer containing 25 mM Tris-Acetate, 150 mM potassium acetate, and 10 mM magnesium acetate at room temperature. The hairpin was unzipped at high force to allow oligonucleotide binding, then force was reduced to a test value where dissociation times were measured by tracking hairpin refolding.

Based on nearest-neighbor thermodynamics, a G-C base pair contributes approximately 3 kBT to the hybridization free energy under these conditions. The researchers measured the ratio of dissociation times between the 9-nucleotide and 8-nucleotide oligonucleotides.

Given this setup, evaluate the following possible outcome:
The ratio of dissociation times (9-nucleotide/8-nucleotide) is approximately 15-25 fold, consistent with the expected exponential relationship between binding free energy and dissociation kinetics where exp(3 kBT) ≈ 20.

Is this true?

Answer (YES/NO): YES